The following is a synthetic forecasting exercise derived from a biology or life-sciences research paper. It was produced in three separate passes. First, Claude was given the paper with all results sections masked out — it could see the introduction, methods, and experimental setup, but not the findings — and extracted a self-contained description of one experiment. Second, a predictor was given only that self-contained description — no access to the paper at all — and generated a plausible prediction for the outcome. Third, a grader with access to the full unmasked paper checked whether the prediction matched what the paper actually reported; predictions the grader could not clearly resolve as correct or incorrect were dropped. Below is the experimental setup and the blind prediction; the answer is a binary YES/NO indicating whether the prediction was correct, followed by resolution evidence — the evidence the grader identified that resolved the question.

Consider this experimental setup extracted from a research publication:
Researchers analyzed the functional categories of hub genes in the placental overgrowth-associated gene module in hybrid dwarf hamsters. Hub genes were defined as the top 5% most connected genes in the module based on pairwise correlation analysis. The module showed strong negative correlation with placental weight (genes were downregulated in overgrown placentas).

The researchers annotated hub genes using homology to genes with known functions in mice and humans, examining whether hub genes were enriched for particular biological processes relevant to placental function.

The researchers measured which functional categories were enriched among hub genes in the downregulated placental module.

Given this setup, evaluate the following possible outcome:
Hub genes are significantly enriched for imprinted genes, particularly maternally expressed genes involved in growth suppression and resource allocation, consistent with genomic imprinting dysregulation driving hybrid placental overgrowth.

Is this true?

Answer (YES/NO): YES